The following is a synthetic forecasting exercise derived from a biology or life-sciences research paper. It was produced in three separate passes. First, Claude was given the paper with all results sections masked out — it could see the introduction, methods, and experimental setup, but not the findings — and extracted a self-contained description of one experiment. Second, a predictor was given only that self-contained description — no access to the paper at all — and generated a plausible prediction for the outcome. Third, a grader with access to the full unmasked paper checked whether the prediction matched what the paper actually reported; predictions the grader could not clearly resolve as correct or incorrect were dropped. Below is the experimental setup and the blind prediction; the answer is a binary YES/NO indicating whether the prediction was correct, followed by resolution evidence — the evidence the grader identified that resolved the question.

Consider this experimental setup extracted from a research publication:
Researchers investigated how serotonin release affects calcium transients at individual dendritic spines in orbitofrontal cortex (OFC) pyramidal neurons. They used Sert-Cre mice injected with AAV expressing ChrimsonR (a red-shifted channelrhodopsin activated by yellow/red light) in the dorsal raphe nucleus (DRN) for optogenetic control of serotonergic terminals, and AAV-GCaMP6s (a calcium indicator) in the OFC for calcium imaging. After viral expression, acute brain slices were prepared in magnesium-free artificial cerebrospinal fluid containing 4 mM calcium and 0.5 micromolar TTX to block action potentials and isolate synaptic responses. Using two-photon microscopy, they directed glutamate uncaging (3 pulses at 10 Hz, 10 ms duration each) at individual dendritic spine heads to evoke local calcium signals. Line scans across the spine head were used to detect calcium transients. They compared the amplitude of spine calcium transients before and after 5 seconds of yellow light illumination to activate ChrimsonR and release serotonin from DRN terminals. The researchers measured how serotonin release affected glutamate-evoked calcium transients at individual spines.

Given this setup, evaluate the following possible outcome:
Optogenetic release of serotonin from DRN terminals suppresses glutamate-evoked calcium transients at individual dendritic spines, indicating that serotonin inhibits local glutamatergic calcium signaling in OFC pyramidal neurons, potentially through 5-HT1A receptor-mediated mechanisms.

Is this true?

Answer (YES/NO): NO